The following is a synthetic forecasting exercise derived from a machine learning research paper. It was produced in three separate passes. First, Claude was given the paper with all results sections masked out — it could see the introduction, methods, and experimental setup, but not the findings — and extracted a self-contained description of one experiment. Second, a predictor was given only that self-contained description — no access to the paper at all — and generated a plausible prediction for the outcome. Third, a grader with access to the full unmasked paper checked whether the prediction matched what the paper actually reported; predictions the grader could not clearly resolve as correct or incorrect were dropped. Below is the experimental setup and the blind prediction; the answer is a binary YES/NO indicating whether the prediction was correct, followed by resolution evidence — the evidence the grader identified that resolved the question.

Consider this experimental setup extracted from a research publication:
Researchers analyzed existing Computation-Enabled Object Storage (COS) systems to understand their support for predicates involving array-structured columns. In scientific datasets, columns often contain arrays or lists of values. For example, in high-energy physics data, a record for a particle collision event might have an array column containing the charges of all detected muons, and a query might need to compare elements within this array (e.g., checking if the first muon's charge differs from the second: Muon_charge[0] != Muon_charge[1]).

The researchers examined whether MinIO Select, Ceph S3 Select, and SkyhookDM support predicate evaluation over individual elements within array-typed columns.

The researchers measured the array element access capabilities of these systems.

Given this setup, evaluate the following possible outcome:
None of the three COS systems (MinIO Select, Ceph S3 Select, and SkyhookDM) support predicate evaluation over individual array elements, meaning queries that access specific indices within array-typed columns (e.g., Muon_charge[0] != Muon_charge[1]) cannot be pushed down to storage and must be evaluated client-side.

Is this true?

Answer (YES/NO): NO